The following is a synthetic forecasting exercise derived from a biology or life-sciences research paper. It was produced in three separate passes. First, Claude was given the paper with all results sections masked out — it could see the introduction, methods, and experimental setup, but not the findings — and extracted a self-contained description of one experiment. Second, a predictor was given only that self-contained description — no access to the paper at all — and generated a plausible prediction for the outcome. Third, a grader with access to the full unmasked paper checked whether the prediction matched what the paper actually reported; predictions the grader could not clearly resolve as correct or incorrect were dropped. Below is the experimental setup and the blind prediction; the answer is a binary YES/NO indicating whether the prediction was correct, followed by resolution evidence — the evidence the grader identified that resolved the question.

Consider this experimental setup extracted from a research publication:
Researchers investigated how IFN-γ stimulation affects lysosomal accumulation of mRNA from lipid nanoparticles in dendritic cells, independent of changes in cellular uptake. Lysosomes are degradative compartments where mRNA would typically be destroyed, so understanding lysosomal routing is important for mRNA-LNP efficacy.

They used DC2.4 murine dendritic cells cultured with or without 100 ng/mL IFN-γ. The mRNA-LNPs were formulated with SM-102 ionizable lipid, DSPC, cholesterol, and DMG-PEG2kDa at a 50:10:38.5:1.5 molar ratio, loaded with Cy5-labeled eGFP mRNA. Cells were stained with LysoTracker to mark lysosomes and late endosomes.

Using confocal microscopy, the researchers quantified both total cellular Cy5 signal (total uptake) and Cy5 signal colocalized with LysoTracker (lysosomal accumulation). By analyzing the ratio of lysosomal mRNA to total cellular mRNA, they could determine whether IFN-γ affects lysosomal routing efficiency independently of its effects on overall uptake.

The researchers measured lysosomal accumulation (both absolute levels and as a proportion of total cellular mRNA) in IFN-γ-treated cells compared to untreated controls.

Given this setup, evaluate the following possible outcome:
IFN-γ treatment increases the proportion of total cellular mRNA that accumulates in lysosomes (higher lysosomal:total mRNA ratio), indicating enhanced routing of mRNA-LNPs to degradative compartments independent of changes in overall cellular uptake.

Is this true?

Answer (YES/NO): NO